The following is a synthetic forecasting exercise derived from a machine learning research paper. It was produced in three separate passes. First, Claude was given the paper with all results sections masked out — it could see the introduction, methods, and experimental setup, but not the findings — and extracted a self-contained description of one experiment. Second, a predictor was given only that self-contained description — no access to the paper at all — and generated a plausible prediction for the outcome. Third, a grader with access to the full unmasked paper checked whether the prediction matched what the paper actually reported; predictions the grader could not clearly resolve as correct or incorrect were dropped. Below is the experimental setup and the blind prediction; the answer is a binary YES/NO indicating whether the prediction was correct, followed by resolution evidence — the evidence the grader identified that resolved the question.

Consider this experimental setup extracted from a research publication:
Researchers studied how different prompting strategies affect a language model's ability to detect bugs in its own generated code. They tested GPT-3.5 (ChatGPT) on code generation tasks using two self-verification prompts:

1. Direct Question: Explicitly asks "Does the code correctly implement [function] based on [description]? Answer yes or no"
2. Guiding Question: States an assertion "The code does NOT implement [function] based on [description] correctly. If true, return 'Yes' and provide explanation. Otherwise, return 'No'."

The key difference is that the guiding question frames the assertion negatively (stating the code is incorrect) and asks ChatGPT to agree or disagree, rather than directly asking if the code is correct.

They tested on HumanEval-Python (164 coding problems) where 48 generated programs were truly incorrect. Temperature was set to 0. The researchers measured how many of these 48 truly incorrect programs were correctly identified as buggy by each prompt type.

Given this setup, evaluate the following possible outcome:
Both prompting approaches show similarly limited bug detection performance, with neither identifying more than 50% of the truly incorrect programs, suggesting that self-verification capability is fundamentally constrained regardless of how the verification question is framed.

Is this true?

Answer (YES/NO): NO